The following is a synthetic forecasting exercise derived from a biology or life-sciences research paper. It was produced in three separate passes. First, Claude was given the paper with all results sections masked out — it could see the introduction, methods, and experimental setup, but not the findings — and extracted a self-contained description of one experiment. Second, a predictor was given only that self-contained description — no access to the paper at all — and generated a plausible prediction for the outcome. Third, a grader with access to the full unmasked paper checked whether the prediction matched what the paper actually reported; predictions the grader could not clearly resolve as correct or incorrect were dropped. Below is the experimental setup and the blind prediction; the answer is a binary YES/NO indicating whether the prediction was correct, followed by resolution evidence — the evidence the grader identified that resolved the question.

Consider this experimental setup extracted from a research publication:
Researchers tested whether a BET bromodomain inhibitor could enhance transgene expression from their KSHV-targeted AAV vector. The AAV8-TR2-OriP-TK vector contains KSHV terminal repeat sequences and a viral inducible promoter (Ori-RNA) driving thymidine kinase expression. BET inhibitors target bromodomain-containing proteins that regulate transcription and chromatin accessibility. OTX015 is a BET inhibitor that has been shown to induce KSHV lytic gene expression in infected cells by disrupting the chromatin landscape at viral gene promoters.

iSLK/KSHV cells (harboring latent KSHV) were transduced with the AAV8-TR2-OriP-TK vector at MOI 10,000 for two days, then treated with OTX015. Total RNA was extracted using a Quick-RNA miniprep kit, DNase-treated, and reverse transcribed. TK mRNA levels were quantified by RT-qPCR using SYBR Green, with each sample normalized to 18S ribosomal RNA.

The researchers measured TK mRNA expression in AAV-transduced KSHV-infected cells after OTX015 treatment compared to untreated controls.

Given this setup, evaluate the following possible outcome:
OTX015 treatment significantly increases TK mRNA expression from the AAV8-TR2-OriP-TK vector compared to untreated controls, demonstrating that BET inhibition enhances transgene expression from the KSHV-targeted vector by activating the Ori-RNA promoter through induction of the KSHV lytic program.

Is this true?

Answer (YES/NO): YES